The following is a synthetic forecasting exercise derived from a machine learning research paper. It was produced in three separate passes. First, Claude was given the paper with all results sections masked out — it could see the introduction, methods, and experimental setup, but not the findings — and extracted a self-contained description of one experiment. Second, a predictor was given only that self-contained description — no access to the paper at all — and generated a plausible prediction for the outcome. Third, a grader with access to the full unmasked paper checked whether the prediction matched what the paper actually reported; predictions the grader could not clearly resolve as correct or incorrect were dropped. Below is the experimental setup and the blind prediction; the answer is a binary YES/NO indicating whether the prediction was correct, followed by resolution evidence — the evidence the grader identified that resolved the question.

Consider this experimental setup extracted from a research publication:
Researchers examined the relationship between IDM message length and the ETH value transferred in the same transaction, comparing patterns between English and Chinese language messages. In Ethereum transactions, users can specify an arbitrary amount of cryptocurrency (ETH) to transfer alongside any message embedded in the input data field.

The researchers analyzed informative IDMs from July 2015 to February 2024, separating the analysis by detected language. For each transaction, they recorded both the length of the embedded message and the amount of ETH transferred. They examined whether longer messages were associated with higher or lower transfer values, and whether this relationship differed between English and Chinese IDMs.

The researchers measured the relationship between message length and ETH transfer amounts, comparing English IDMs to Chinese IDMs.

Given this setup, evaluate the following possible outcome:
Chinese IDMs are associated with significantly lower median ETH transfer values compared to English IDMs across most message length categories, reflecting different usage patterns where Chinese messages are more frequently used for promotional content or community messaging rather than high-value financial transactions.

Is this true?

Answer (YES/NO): NO